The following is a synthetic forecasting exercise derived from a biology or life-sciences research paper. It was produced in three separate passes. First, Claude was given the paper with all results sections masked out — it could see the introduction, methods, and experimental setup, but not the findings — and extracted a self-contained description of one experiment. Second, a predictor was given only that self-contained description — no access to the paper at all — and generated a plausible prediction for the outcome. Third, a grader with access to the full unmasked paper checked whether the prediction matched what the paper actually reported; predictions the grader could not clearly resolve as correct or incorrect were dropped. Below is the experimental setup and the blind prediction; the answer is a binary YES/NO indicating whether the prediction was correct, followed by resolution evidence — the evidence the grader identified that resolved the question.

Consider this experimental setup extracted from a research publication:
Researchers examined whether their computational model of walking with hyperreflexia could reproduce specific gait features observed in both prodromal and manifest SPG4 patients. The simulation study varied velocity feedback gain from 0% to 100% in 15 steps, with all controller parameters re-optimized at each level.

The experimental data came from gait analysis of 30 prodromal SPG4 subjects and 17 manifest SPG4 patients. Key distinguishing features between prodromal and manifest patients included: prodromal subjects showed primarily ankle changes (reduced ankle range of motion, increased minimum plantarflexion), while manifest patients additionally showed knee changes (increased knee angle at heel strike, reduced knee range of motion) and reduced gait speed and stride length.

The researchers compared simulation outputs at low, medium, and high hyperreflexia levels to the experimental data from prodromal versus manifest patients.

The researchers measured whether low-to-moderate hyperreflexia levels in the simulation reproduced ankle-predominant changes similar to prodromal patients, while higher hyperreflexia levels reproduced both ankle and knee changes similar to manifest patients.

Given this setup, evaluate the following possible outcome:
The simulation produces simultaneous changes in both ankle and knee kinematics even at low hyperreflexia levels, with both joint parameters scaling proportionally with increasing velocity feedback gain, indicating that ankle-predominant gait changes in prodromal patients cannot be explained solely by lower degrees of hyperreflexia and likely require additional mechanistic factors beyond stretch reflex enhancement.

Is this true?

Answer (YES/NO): NO